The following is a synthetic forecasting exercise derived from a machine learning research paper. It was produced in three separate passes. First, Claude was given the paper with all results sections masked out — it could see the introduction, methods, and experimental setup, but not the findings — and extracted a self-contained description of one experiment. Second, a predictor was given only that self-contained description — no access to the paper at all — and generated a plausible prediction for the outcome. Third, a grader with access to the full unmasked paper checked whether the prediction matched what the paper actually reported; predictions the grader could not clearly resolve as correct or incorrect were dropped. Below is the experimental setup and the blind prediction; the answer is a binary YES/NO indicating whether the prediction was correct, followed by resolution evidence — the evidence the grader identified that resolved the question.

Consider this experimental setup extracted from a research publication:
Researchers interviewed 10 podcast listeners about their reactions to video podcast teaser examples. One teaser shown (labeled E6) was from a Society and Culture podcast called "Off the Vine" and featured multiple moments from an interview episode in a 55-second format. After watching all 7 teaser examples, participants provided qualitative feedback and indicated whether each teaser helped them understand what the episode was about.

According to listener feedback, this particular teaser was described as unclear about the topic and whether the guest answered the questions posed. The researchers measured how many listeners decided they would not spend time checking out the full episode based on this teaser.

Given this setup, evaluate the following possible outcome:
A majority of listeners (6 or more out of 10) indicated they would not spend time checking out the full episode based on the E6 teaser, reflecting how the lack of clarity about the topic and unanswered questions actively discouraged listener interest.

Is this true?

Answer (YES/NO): NO